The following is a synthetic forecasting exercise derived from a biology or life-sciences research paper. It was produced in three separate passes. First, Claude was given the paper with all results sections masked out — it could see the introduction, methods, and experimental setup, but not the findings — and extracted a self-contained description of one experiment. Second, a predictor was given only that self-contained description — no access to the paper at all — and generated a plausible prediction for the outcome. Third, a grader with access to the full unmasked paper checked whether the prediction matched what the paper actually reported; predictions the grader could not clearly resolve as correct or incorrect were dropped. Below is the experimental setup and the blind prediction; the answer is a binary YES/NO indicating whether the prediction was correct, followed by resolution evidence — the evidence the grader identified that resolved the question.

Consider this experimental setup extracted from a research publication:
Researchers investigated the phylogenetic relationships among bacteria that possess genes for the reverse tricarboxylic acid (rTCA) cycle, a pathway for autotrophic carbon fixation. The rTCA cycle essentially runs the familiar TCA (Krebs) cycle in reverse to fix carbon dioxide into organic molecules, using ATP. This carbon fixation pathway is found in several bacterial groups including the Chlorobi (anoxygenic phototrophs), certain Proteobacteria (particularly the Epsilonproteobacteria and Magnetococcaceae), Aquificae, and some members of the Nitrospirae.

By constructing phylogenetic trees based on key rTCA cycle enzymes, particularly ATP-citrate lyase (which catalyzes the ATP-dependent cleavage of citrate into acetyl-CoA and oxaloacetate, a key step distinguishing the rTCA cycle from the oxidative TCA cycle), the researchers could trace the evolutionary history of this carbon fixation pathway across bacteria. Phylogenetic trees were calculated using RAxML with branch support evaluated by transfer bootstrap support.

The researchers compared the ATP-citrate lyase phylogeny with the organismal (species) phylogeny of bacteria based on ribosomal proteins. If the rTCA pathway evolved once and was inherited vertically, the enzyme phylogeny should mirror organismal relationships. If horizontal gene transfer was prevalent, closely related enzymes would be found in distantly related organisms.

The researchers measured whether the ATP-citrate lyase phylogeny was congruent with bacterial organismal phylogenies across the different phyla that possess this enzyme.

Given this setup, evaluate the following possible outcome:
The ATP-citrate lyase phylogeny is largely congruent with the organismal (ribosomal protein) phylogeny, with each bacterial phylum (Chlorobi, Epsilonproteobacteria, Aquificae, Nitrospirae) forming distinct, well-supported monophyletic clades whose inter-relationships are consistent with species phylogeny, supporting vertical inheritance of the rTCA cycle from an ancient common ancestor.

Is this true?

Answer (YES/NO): NO